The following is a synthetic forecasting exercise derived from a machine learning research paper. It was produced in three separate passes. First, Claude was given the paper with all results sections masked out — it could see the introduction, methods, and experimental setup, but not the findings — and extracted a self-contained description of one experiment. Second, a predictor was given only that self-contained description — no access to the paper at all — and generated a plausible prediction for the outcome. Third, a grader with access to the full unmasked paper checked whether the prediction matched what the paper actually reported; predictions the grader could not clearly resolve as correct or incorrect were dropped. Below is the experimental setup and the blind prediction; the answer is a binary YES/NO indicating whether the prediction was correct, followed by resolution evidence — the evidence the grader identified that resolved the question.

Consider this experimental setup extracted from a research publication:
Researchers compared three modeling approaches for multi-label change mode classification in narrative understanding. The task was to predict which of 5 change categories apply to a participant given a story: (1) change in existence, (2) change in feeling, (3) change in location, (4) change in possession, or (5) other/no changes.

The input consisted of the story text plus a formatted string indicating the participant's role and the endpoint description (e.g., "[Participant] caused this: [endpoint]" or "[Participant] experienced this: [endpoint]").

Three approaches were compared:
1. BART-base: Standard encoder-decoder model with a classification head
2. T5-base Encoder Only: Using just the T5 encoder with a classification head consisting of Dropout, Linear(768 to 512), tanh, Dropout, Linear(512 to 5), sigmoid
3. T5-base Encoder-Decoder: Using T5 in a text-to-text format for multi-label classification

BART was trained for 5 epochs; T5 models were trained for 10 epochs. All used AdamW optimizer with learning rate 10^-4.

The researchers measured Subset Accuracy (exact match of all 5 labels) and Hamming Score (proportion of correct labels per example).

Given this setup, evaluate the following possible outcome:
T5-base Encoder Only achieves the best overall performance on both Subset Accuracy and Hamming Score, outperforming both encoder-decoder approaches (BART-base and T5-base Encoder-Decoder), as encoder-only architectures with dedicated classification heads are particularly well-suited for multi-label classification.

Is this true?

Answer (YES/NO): NO